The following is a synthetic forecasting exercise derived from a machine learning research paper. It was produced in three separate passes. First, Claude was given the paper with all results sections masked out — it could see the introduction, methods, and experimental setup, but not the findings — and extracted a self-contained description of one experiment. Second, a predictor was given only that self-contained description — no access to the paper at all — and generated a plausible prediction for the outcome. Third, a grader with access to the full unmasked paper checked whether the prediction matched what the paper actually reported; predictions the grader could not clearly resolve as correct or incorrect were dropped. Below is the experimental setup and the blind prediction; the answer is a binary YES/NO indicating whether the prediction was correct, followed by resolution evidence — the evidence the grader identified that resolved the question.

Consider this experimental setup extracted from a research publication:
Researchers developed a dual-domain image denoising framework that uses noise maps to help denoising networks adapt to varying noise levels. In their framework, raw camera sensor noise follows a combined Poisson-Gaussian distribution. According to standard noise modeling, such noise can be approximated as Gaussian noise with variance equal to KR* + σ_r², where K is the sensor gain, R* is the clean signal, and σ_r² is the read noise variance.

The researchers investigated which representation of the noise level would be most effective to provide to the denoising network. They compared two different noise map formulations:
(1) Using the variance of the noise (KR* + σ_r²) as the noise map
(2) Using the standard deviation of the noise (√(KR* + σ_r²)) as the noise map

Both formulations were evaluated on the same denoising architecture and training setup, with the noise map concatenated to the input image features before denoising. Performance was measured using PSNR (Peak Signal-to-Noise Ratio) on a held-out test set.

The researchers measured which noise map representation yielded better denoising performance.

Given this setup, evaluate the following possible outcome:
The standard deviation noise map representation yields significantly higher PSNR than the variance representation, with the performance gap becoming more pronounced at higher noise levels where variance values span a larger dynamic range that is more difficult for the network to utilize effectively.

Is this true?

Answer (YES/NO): NO